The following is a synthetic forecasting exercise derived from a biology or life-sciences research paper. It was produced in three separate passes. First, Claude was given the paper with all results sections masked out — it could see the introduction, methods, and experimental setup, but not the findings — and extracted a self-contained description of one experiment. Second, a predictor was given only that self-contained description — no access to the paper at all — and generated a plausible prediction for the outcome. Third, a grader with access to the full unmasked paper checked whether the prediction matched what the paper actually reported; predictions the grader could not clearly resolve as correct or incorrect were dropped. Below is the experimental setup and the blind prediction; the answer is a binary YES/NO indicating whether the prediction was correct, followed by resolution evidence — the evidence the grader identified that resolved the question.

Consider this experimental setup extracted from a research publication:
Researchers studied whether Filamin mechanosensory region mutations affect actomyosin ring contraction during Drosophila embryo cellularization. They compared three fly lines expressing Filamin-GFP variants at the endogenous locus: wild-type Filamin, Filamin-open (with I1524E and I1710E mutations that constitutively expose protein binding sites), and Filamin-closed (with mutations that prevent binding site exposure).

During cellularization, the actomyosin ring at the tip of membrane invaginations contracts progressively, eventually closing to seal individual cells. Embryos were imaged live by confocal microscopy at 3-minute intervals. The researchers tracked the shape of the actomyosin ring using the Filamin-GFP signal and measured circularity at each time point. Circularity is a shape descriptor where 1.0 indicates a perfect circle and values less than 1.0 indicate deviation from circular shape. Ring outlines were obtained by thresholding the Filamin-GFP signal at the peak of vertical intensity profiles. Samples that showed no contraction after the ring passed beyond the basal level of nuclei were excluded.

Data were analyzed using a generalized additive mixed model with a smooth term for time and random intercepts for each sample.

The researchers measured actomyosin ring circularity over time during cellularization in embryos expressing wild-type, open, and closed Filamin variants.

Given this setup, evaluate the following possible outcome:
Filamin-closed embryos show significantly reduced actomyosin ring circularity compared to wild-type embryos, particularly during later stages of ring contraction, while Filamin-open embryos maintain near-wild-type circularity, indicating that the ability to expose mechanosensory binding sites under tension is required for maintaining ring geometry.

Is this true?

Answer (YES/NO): NO